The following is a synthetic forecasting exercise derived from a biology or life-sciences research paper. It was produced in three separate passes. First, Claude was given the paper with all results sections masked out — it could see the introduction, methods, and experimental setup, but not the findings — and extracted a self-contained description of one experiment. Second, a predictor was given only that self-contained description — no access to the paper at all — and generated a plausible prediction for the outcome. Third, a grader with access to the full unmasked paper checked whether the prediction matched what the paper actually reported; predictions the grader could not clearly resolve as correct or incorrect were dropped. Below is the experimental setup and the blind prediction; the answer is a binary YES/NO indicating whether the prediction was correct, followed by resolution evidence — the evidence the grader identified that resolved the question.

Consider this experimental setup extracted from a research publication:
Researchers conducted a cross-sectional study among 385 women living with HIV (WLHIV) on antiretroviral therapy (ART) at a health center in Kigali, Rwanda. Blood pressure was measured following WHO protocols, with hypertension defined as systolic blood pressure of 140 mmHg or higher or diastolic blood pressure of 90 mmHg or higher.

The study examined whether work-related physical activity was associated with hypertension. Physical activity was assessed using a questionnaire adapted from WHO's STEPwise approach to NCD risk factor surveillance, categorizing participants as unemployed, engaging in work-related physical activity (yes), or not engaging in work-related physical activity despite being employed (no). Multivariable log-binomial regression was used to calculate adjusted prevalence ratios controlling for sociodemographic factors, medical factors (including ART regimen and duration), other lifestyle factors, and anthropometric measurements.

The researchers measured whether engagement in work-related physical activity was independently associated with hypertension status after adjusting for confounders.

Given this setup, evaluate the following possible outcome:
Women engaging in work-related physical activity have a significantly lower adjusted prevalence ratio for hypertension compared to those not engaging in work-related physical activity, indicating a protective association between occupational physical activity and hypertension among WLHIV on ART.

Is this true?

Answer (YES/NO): YES